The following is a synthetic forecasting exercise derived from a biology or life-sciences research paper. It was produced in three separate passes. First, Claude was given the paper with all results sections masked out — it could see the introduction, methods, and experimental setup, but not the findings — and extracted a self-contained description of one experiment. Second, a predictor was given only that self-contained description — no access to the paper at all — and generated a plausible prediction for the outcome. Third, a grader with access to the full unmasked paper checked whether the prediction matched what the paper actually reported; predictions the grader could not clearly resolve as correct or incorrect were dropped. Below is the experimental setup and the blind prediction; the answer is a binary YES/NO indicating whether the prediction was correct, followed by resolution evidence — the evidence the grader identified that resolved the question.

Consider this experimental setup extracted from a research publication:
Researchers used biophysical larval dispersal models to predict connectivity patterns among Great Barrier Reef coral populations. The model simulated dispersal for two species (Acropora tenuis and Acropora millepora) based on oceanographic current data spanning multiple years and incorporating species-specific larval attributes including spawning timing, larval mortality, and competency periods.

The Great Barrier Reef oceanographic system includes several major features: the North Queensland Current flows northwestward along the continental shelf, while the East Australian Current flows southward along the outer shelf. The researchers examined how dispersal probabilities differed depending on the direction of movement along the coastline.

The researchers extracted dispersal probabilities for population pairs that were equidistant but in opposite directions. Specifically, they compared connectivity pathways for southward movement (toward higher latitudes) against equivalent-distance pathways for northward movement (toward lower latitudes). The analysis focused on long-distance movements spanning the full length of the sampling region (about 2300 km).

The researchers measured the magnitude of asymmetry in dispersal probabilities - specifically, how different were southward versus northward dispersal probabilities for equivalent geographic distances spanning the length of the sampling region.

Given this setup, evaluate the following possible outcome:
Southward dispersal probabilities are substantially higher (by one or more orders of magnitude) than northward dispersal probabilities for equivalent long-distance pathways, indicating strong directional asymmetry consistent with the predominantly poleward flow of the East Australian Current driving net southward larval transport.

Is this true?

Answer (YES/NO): YES